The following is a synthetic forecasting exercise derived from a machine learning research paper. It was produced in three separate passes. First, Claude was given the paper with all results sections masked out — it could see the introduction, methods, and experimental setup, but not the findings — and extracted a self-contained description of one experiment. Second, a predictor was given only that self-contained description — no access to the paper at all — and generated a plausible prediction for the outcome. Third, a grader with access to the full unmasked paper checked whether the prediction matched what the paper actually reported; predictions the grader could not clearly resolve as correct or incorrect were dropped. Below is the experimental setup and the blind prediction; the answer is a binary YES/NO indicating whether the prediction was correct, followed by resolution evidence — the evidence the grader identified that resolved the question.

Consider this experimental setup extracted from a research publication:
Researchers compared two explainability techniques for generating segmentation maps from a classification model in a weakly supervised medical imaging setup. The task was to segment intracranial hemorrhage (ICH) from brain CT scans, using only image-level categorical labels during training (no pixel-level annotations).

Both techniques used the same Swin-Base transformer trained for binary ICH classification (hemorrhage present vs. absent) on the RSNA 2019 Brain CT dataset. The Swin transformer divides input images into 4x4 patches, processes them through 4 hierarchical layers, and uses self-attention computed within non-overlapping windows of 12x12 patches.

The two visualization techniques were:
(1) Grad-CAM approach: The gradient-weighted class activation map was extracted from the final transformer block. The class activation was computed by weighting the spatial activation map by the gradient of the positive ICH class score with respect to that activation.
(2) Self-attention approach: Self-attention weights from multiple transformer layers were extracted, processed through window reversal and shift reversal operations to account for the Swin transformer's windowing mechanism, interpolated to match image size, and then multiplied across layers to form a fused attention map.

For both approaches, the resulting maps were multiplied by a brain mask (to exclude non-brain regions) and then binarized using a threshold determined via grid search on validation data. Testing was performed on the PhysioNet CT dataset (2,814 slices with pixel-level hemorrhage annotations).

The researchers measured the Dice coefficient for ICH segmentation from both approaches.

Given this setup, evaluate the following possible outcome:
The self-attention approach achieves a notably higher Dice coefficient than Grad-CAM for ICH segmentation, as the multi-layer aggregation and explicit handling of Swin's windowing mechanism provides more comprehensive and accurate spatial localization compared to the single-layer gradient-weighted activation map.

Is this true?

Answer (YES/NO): YES